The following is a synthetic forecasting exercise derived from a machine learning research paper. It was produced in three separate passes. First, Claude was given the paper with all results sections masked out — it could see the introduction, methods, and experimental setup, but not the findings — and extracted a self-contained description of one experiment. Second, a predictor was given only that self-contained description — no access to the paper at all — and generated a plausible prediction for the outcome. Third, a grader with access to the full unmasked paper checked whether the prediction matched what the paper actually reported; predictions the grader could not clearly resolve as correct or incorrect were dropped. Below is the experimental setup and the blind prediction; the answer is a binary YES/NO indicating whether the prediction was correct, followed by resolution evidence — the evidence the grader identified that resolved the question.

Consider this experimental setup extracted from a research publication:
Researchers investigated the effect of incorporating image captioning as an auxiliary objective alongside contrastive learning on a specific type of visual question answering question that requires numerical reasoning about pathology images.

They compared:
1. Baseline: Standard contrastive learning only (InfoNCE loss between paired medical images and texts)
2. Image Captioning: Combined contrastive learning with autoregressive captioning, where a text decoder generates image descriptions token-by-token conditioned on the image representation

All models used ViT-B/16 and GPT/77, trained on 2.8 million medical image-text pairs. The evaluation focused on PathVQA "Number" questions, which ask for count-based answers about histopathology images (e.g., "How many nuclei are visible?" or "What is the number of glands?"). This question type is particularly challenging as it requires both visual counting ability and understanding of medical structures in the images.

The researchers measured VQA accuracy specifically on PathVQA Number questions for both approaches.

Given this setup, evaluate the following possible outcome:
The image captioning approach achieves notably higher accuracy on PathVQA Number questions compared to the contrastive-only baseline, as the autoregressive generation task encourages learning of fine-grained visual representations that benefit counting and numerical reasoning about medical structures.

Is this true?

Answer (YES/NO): YES